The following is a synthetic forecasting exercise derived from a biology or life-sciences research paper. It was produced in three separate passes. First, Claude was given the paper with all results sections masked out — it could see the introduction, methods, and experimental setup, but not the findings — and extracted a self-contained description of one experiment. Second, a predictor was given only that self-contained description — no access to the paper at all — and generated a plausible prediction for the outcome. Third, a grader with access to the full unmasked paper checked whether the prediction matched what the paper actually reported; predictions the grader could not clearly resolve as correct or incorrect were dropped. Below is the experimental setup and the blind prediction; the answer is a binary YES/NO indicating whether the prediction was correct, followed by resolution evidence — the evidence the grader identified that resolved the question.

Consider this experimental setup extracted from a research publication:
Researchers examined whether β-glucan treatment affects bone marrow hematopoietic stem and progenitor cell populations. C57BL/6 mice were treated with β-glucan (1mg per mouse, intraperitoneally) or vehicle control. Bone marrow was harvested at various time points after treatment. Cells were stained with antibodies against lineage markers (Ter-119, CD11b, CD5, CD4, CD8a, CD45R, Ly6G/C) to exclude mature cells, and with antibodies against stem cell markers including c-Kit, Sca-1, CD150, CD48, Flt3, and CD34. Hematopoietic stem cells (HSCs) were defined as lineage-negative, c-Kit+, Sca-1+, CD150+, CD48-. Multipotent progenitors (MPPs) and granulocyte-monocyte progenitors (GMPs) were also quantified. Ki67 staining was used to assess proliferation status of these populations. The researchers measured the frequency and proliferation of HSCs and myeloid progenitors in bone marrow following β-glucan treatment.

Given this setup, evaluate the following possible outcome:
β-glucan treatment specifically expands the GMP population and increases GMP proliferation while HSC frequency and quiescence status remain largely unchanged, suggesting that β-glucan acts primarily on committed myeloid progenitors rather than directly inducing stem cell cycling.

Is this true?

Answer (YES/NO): NO